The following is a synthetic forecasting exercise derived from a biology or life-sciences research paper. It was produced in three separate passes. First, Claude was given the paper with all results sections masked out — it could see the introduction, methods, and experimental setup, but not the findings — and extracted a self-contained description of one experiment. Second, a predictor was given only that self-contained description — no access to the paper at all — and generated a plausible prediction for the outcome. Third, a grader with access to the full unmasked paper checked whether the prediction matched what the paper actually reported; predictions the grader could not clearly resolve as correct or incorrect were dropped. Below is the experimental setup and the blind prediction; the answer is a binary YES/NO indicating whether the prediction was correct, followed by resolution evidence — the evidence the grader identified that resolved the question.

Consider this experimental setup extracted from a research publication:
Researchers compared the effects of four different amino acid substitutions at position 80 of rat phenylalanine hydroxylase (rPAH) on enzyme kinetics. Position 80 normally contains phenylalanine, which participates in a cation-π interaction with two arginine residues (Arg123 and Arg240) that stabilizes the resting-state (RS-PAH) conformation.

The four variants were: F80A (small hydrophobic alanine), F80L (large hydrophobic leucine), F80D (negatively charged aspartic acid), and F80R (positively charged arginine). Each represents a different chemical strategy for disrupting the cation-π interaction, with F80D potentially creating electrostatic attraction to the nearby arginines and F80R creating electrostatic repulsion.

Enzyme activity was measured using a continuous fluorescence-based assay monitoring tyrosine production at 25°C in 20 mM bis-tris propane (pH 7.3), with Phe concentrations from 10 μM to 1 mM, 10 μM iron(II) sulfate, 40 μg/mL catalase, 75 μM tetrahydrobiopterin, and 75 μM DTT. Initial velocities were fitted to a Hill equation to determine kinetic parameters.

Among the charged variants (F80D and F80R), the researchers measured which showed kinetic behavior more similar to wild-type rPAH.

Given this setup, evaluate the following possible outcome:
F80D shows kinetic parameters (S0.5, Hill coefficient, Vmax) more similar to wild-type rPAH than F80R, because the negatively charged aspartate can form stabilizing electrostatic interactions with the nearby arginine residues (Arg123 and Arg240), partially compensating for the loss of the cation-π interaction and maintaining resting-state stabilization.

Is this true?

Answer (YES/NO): YES